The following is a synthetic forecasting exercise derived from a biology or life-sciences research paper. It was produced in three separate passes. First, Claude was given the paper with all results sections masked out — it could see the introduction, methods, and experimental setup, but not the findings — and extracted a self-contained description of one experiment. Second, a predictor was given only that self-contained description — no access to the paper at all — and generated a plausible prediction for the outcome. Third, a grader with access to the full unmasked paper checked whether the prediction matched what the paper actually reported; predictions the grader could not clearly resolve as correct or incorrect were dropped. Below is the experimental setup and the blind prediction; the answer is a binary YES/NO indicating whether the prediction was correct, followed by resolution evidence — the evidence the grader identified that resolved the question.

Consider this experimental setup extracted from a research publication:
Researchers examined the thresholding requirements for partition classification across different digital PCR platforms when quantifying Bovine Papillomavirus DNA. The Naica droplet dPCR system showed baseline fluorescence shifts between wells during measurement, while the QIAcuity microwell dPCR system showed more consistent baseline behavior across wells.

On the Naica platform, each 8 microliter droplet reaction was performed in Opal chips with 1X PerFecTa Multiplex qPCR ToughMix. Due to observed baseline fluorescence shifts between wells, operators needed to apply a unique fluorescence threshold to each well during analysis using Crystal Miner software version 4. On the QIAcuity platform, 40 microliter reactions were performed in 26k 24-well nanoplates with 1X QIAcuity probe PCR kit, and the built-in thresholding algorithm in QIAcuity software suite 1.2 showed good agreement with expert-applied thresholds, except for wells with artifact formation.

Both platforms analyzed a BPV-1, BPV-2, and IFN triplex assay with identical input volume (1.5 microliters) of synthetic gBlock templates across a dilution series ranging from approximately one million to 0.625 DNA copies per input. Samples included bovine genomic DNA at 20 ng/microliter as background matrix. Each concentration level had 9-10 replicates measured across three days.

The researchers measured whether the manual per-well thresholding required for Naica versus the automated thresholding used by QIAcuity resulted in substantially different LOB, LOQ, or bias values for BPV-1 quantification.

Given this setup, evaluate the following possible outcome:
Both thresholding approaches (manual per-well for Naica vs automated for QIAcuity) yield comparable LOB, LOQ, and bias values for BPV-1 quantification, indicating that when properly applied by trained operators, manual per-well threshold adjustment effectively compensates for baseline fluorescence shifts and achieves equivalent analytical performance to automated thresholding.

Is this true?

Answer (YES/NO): YES